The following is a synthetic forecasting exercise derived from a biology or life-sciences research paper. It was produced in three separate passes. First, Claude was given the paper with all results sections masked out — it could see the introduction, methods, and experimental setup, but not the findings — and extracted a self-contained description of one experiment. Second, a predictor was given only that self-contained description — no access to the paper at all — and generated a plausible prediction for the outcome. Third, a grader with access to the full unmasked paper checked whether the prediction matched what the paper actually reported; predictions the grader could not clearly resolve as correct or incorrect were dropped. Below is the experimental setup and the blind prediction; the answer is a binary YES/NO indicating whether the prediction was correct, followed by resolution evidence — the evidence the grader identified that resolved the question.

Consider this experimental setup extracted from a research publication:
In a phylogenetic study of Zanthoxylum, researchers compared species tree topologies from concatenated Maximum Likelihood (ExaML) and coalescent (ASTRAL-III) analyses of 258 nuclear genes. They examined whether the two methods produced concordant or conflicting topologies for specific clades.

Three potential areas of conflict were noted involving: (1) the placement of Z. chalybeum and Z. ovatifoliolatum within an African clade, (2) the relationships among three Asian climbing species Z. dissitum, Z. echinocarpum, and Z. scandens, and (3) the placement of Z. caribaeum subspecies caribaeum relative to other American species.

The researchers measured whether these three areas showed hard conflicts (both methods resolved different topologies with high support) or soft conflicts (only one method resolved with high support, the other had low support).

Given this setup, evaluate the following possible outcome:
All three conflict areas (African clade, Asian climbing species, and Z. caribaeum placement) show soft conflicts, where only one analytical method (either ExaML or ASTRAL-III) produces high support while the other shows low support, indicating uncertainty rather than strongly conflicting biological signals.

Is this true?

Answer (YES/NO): YES